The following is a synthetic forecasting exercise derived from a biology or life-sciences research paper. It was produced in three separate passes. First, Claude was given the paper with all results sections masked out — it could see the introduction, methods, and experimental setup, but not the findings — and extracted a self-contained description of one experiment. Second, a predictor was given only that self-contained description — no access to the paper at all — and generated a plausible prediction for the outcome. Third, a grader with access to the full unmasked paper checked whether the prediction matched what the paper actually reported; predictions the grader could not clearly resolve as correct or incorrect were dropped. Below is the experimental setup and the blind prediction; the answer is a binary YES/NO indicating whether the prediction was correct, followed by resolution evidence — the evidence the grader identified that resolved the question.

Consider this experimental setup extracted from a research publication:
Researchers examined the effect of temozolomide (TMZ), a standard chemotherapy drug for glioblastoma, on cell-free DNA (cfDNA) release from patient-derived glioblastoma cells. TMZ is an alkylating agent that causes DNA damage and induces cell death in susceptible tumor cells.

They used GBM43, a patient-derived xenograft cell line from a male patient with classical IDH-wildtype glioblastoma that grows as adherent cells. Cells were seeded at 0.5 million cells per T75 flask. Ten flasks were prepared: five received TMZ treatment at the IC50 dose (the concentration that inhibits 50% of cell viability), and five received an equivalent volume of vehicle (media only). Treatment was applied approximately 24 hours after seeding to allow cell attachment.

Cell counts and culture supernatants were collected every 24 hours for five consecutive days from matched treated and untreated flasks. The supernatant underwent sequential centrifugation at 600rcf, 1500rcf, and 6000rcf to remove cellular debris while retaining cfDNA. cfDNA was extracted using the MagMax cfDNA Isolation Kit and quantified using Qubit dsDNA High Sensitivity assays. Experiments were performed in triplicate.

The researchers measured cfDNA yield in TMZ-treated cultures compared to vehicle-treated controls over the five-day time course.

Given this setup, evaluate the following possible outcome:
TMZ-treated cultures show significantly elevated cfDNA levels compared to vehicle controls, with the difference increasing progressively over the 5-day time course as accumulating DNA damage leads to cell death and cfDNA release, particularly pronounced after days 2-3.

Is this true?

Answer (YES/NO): YES